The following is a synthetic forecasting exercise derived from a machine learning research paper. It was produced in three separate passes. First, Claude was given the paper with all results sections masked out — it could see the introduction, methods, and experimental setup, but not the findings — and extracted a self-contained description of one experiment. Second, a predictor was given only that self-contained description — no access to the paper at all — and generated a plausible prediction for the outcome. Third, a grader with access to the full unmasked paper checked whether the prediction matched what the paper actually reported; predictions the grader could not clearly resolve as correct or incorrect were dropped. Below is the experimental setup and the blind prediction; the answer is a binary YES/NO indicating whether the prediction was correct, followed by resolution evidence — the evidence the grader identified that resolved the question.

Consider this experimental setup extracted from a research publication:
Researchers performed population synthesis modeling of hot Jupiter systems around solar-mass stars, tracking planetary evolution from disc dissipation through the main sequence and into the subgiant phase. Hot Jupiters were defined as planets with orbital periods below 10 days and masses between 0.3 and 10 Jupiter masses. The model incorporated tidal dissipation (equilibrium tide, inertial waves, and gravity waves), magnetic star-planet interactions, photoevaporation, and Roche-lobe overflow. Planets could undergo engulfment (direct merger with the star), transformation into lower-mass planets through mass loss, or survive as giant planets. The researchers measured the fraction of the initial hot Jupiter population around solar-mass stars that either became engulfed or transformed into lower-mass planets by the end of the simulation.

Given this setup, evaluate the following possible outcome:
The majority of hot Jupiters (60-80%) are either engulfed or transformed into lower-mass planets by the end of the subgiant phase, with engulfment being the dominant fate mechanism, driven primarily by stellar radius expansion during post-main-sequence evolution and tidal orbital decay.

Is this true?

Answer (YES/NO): NO